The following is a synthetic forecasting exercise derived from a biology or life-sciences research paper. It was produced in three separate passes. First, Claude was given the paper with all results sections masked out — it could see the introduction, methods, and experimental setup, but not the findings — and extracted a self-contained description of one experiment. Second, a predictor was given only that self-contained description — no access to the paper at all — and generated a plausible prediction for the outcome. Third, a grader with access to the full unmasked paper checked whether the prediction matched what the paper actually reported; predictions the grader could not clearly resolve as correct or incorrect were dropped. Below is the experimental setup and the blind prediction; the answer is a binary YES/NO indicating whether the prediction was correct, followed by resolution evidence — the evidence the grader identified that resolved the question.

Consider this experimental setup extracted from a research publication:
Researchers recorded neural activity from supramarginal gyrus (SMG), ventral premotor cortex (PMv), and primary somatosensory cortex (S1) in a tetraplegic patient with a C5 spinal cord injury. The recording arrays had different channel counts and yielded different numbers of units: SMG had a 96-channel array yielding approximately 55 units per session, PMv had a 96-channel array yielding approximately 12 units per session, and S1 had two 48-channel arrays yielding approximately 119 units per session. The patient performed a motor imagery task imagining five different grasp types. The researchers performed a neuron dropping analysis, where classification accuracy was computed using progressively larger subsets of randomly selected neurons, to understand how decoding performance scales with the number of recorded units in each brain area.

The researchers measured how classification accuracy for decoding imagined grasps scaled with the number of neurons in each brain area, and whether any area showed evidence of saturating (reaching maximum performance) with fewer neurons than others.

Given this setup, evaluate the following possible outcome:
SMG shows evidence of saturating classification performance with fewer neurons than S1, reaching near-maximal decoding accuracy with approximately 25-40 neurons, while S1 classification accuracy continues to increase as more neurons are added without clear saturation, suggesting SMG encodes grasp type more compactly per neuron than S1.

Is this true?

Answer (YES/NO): NO